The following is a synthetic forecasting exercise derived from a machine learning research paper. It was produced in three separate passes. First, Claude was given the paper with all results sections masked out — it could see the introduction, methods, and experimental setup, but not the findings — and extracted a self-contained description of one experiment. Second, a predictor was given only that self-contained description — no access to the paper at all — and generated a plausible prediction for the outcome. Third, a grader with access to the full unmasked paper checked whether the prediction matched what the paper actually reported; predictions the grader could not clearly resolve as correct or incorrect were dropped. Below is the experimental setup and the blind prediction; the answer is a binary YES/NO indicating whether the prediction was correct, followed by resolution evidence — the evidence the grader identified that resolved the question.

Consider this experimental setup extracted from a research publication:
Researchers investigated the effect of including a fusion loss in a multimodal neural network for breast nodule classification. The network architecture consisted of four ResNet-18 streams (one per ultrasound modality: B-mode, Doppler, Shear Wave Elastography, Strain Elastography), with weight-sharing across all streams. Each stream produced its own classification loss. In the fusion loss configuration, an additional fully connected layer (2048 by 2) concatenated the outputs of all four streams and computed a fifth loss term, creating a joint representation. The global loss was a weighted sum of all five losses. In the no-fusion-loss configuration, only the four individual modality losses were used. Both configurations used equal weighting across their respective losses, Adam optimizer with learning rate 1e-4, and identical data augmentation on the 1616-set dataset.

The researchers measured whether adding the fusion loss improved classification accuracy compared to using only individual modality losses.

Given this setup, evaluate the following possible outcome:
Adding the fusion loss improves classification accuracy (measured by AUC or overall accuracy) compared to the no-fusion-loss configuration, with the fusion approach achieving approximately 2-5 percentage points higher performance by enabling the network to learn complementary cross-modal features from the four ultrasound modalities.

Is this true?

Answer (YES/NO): NO